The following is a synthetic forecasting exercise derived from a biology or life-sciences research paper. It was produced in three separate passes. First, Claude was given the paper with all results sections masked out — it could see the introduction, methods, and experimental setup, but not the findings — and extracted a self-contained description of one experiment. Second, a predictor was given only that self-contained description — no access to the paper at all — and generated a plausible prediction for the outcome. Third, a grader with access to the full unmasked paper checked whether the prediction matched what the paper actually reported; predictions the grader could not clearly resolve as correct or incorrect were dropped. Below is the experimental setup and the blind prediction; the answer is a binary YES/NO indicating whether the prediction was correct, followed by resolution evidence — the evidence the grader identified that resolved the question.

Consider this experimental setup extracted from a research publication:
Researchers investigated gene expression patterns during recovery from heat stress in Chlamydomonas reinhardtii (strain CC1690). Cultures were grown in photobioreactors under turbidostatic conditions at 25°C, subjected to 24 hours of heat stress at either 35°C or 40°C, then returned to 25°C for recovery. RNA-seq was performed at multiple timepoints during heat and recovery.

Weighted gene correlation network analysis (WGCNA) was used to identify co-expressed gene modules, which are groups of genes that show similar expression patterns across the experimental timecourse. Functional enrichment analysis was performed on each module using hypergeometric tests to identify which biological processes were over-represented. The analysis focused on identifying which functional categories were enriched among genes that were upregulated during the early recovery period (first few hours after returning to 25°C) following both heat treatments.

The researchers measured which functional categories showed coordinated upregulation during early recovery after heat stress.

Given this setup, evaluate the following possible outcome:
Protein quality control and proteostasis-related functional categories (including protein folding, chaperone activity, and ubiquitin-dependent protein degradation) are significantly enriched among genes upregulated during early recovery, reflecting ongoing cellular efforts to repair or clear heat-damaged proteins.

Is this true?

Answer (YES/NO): NO